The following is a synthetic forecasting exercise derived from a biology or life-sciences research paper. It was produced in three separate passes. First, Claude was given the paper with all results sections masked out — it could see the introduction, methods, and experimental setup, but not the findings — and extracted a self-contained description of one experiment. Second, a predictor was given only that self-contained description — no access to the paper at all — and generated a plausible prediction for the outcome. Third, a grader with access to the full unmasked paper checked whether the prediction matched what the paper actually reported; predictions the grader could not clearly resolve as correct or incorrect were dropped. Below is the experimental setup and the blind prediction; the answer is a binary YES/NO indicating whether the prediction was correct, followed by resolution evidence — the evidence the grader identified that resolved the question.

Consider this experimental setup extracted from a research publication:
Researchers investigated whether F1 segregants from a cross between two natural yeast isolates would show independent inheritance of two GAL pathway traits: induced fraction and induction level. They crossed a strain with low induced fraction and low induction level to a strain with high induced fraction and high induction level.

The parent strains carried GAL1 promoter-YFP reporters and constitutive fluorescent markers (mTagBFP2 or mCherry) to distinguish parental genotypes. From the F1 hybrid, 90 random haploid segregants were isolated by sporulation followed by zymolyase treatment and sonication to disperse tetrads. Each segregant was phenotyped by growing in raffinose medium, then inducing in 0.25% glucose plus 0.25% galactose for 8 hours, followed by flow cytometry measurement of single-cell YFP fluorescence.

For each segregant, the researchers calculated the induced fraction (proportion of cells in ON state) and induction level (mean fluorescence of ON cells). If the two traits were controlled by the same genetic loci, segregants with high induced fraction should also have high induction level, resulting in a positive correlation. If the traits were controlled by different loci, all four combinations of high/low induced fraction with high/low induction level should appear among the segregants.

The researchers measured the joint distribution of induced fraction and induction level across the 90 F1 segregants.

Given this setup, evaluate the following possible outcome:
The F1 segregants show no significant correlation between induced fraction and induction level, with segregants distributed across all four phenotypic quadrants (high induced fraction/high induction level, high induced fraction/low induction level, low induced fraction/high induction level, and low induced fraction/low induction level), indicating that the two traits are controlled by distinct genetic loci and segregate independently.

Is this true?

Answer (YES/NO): NO